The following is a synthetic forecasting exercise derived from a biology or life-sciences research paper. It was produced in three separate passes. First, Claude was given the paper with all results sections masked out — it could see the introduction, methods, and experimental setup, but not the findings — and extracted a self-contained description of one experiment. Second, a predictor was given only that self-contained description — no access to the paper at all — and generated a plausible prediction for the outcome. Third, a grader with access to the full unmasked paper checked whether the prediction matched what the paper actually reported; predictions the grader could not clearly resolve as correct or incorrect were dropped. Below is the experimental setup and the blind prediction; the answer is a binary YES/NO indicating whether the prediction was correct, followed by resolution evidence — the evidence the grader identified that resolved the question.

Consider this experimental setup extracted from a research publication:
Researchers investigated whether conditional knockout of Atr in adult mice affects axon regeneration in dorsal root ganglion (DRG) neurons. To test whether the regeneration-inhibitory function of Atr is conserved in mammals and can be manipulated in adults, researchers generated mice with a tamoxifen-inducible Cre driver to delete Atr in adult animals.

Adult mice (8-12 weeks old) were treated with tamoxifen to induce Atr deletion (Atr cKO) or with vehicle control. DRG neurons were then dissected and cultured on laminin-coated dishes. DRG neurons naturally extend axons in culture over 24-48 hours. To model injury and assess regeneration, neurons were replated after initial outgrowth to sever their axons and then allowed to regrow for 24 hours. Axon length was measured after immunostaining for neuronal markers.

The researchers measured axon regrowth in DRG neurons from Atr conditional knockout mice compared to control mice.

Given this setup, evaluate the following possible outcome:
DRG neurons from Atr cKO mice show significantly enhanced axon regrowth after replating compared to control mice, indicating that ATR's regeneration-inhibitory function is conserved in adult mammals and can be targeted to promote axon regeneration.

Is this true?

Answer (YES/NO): NO